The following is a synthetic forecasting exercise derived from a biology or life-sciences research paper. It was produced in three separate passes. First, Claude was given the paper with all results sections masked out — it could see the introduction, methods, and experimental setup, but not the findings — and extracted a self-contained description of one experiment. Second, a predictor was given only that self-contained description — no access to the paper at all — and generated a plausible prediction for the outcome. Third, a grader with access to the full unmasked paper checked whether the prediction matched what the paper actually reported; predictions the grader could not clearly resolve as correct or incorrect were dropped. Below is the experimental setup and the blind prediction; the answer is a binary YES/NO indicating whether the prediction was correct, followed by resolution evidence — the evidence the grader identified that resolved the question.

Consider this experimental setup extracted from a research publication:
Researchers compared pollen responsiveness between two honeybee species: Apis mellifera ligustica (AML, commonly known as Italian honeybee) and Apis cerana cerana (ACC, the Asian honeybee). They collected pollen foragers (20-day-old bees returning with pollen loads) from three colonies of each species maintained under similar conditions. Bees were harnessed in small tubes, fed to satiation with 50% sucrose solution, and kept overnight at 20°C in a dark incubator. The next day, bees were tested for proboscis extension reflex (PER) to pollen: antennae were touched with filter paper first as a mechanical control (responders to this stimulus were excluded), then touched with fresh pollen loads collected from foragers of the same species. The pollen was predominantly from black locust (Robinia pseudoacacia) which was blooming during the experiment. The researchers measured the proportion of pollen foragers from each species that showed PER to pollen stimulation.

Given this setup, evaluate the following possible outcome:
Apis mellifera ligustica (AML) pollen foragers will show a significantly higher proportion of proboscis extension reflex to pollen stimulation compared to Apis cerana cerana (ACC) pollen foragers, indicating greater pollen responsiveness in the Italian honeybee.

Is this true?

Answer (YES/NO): YES